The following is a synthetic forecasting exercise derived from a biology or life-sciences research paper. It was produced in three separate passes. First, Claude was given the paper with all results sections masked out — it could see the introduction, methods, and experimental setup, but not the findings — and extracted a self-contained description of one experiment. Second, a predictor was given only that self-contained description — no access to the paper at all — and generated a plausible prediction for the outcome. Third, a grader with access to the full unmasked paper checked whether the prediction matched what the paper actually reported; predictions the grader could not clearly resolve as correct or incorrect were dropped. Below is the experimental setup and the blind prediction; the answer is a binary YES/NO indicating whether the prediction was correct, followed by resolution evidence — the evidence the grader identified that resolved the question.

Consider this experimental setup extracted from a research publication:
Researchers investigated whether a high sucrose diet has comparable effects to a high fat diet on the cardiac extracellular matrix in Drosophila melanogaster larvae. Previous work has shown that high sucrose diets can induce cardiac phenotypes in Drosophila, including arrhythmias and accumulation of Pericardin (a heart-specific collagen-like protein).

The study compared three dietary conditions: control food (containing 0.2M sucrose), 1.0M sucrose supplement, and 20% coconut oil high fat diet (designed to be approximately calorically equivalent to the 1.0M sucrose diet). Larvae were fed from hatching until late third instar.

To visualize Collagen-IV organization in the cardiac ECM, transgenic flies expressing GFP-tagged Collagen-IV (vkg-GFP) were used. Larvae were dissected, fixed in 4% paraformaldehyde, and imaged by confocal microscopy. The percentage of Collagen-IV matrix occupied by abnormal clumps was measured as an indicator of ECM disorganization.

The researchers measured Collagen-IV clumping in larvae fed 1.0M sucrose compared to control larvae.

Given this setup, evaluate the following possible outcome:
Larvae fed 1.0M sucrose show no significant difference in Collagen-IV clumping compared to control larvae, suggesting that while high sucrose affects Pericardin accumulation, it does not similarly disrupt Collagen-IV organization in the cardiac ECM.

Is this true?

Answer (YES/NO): YES